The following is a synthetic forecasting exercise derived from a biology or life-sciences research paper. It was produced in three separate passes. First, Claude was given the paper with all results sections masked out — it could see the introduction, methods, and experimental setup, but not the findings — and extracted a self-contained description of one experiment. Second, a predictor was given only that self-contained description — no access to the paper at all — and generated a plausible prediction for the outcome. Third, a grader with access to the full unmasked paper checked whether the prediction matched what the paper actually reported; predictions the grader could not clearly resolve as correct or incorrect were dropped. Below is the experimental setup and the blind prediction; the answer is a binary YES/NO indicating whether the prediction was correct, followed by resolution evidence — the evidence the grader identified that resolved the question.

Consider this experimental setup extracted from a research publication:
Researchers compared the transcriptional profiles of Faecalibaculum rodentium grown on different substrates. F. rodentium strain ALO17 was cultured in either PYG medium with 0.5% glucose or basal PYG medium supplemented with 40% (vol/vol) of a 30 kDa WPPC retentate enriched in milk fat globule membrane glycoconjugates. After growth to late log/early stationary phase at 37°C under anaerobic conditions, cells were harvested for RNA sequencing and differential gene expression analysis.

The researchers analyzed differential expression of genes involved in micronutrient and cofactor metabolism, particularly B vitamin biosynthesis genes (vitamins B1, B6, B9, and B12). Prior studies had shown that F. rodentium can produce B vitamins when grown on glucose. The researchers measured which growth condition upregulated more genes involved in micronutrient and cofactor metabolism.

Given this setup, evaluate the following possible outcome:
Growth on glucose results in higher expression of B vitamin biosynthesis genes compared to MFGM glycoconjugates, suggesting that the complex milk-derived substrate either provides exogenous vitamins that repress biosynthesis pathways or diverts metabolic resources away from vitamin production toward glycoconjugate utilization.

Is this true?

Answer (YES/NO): YES